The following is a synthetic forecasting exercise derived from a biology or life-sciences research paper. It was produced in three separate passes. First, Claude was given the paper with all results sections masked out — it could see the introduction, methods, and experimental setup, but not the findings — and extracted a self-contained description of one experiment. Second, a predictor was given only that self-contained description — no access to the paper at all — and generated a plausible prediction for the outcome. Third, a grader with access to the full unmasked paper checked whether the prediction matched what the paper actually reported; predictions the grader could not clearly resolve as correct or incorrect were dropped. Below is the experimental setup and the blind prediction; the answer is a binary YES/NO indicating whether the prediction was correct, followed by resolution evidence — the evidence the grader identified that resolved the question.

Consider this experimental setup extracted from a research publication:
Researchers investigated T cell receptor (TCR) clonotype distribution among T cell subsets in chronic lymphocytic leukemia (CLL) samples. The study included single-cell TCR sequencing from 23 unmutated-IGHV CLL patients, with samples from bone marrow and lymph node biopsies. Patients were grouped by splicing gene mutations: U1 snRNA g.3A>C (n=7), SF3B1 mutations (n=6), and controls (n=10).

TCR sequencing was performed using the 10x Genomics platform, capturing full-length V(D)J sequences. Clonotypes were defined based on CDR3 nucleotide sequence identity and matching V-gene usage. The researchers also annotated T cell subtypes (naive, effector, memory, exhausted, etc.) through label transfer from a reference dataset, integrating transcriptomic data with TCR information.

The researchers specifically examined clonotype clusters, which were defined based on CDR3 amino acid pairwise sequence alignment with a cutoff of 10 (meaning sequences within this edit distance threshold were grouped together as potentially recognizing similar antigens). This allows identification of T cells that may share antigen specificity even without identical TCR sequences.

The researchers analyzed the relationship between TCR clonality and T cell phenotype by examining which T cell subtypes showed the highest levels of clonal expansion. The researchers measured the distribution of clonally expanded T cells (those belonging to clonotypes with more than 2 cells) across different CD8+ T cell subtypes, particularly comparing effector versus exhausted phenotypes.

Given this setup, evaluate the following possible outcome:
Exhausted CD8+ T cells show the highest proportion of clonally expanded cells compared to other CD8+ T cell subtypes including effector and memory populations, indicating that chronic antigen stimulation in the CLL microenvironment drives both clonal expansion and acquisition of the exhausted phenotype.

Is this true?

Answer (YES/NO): NO